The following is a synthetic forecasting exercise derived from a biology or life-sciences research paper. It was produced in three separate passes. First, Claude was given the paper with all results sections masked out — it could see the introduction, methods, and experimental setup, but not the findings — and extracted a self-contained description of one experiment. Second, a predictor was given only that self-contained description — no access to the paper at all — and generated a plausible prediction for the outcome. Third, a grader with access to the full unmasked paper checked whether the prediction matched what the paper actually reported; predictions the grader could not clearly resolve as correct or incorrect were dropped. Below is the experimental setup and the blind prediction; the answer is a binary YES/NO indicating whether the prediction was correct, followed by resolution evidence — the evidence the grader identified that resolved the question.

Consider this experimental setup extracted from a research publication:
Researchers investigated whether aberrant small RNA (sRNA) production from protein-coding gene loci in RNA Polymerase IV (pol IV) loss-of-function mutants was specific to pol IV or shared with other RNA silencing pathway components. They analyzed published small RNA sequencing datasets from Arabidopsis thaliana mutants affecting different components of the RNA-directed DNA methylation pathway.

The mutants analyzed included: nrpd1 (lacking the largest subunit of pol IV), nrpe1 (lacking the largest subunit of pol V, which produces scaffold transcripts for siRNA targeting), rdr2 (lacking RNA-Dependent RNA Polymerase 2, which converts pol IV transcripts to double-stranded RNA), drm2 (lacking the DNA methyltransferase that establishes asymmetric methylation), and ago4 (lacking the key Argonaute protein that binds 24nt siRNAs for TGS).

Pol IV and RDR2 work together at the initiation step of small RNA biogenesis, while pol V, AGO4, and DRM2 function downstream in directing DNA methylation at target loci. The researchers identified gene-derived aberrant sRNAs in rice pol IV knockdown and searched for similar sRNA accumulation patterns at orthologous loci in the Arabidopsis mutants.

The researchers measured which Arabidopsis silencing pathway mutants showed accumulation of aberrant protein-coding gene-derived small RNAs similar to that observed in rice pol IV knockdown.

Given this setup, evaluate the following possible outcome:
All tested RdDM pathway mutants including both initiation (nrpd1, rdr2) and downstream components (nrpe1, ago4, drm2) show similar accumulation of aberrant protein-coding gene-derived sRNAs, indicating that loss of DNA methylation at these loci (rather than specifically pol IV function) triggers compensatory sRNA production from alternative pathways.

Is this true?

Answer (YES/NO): NO